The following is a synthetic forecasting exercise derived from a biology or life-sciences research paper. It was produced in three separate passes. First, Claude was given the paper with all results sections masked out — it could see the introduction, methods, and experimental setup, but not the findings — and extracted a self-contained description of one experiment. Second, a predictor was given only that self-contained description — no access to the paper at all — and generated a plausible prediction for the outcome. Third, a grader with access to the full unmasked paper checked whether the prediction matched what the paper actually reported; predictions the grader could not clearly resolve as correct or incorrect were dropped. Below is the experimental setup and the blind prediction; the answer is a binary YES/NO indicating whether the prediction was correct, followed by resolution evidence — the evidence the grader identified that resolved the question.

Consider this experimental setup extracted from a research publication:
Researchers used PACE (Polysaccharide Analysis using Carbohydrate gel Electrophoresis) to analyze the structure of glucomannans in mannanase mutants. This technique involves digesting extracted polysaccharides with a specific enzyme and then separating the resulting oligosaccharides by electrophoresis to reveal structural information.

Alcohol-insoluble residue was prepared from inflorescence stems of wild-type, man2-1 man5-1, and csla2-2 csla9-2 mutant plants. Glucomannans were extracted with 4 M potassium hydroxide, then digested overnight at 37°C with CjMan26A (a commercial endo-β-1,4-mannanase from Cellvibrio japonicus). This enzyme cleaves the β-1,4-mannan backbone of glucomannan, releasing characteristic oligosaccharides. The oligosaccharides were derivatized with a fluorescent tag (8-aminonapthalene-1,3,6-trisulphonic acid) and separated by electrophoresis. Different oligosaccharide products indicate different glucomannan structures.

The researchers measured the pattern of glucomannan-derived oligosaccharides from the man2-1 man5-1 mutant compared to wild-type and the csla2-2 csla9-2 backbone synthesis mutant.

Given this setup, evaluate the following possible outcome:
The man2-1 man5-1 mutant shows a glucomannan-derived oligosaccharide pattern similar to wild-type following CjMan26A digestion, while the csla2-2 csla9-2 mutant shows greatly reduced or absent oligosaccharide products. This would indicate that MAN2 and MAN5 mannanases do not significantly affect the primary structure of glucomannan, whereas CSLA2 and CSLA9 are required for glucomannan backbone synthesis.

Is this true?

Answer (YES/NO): NO